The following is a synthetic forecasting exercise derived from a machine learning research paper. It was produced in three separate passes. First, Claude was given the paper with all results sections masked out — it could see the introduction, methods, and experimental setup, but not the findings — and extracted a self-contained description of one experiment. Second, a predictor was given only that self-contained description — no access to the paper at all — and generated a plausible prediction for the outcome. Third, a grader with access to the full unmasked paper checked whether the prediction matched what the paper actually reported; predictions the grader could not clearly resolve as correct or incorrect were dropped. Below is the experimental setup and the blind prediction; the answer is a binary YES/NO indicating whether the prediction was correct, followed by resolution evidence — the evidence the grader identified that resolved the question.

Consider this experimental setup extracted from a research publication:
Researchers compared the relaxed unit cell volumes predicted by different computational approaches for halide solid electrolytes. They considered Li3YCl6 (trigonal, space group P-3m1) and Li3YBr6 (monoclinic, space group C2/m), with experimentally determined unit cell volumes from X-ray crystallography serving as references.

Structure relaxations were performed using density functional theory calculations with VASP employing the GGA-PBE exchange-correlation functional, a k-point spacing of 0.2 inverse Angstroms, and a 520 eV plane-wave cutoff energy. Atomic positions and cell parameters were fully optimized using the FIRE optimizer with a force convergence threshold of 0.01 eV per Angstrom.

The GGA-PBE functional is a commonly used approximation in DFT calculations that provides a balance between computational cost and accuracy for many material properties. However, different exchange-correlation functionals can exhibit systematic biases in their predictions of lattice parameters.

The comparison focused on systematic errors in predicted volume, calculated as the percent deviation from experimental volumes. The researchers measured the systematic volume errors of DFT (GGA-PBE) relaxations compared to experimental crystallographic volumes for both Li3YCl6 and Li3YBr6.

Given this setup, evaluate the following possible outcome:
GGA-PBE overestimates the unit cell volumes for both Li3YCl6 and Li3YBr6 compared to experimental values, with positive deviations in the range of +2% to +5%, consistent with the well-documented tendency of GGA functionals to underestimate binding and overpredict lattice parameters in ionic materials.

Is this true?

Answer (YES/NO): NO